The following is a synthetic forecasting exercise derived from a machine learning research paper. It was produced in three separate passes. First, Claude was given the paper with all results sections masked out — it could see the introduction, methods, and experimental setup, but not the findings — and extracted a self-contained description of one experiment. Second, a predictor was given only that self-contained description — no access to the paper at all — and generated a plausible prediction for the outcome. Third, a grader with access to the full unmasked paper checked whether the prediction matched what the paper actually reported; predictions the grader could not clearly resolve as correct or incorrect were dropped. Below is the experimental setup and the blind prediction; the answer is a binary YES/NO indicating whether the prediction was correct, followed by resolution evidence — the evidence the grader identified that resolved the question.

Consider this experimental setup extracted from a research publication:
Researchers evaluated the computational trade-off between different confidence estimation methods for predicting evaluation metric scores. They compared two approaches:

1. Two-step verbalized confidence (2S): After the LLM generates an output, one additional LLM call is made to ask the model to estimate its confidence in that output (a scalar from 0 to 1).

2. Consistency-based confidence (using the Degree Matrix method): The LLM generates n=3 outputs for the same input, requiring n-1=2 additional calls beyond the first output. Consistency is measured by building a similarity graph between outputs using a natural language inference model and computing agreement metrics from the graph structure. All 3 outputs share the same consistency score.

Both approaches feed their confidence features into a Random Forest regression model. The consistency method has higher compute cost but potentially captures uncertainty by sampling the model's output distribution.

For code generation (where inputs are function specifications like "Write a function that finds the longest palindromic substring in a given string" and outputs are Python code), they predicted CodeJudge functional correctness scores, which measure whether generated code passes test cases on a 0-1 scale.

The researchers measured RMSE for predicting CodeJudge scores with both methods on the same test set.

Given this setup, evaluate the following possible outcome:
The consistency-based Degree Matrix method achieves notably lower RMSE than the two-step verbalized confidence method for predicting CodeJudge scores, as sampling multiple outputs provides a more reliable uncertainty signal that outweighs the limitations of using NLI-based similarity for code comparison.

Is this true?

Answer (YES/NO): YES